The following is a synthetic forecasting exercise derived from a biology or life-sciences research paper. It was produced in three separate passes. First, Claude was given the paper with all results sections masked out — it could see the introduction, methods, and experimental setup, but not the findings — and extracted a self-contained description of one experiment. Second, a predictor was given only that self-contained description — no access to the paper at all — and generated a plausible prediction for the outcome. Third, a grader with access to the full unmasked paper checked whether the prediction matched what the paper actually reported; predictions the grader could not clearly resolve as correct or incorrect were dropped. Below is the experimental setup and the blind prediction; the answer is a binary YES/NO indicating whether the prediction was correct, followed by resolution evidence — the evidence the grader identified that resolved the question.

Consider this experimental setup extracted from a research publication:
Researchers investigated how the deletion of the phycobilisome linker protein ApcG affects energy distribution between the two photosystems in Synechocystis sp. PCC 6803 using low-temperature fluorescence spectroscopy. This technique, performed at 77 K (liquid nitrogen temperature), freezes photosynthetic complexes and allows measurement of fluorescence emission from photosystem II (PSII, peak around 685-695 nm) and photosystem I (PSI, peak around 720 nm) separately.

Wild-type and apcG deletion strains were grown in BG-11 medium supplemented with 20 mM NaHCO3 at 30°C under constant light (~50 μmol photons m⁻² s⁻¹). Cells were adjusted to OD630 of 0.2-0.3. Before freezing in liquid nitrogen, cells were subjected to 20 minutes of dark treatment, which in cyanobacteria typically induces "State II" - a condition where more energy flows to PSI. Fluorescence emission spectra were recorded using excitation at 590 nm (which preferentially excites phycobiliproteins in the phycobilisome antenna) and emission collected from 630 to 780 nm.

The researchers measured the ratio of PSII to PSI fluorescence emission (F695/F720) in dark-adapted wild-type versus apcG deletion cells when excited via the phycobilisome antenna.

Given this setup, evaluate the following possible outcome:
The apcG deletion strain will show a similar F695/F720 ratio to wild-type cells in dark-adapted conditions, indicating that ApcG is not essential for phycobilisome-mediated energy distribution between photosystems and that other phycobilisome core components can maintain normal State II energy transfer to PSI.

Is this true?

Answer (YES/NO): NO